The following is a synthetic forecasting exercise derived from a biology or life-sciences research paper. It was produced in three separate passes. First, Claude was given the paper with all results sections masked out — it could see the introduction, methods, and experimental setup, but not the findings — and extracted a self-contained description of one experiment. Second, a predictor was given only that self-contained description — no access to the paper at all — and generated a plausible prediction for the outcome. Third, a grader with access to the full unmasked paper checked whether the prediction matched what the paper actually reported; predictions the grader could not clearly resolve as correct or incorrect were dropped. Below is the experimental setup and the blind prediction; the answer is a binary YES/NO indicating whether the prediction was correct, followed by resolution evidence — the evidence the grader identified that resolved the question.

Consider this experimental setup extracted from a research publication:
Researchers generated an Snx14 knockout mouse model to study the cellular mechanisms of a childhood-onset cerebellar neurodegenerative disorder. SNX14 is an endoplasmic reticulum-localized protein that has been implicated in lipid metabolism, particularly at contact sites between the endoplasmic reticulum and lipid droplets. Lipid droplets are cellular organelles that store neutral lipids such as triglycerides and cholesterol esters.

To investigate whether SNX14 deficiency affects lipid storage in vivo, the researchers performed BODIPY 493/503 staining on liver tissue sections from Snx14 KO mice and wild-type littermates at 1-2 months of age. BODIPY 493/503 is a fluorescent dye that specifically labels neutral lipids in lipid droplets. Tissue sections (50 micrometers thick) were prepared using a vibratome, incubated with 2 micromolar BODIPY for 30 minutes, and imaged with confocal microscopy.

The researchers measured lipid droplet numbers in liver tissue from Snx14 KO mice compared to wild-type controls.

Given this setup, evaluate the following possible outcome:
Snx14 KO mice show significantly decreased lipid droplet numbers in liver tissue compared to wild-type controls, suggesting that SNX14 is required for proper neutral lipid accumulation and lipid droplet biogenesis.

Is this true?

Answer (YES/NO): YES